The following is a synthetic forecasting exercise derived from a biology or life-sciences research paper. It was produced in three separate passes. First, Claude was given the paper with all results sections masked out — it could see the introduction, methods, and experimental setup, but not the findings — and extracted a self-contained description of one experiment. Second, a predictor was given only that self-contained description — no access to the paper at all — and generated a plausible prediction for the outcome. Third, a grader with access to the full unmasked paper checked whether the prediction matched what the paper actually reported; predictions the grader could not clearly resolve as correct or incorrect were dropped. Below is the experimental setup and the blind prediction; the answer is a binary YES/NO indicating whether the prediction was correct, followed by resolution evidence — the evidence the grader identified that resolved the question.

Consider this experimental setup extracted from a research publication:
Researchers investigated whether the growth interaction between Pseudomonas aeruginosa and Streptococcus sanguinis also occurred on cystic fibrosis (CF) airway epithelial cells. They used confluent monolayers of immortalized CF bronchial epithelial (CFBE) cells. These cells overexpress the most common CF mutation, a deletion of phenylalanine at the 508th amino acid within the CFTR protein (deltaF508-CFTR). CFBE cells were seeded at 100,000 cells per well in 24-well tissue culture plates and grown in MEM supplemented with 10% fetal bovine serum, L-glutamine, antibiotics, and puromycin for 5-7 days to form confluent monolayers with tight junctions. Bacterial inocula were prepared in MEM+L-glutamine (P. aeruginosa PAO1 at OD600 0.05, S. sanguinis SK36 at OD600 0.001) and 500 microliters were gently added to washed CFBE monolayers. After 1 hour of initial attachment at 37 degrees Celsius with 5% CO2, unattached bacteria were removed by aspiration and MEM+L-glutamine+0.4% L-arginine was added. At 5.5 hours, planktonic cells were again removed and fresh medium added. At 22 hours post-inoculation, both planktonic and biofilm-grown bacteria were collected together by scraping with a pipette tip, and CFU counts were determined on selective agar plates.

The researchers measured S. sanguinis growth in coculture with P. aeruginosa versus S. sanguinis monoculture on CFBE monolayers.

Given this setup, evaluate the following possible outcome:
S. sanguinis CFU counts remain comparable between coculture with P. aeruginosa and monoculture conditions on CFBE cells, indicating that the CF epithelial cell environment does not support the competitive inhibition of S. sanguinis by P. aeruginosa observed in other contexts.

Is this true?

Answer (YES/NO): NO